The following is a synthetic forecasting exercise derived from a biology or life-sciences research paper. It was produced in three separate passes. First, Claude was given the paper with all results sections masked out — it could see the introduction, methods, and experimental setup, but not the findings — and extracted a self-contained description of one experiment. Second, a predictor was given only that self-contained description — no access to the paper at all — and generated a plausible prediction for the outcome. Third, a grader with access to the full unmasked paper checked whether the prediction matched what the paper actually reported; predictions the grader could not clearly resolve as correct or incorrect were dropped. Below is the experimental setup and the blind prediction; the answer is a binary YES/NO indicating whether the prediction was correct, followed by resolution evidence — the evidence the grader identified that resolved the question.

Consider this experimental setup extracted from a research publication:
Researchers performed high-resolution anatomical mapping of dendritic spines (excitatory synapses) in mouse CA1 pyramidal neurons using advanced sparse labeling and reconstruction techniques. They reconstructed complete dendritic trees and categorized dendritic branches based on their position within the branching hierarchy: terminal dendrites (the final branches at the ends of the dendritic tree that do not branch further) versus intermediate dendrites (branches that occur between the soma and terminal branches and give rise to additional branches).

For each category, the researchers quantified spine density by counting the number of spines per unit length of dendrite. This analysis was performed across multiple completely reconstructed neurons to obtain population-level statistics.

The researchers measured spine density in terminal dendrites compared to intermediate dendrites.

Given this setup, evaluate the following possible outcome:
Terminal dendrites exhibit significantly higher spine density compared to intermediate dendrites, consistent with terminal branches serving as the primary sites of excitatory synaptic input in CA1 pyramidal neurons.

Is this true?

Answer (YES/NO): YES